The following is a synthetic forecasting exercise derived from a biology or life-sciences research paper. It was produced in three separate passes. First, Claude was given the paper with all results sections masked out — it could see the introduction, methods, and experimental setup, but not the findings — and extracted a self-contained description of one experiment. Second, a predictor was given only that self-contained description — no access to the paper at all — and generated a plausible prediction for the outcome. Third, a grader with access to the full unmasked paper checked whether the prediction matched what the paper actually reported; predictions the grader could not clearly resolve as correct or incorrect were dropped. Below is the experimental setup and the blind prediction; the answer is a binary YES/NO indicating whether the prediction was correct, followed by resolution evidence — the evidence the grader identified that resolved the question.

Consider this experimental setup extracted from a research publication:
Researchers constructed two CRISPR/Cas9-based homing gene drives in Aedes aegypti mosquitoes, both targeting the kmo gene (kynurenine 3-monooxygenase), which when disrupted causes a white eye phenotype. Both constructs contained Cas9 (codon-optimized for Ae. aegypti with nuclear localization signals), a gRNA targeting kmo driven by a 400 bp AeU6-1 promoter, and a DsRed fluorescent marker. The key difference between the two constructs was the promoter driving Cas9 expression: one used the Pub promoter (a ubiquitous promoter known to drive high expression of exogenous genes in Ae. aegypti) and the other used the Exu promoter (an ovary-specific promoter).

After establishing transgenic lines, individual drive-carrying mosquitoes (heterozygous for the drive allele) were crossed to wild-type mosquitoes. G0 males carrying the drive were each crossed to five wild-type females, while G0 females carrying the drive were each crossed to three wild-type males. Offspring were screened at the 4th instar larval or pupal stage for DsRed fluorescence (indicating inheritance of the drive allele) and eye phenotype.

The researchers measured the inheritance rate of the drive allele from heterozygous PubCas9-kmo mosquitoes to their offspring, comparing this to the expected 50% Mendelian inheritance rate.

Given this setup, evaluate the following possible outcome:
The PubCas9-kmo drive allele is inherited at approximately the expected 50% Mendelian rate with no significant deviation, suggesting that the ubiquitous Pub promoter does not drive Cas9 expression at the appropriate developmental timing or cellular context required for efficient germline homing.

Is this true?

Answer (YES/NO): YES